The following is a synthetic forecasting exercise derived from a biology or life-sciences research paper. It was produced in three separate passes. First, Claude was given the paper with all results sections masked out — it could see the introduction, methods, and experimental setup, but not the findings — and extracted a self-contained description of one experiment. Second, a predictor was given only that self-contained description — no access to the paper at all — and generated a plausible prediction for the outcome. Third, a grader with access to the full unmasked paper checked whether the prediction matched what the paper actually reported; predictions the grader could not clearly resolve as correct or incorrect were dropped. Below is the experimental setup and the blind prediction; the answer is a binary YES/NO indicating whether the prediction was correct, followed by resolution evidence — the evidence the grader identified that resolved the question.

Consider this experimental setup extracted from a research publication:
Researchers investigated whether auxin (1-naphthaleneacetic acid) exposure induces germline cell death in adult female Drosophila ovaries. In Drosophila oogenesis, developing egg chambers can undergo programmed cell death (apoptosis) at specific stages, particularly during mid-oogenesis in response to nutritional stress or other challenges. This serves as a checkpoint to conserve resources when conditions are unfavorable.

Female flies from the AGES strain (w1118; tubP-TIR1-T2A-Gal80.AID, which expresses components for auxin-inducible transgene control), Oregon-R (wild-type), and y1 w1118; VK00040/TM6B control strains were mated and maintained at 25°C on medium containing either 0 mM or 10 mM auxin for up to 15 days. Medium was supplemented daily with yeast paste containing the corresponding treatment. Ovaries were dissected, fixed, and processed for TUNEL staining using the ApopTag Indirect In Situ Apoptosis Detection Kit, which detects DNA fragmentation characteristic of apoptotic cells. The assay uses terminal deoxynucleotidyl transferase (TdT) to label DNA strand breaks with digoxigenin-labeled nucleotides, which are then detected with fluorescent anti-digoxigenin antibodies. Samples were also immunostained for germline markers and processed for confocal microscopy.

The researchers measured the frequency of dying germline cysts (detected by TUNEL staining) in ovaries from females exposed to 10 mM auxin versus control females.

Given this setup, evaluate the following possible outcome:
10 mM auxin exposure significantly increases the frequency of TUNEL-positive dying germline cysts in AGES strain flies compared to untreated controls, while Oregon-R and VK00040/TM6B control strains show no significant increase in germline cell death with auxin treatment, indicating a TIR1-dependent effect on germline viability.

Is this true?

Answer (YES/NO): NO